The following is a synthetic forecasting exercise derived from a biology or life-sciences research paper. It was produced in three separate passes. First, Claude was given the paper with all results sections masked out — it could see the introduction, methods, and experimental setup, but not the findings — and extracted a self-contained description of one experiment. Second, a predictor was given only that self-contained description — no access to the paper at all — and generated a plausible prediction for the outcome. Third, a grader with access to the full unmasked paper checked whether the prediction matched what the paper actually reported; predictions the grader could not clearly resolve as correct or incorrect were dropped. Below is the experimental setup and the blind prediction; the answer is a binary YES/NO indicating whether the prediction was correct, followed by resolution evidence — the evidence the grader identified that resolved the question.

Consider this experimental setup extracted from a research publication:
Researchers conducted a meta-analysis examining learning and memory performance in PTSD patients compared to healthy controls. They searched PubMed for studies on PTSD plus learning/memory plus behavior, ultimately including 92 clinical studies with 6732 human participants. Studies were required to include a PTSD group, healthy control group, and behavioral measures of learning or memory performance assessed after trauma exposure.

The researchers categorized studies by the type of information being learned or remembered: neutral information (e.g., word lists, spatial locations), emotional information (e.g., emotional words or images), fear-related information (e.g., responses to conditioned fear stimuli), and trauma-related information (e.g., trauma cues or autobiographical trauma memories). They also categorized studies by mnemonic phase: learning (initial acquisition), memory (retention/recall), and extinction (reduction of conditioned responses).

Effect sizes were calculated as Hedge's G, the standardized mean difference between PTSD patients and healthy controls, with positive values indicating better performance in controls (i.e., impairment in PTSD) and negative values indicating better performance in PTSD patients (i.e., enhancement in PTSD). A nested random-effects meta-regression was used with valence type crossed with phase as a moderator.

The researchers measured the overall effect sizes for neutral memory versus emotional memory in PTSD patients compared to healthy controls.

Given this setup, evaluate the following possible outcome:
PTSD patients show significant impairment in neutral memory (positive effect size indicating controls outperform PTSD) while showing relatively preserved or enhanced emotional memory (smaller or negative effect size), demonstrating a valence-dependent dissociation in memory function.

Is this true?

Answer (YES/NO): NO